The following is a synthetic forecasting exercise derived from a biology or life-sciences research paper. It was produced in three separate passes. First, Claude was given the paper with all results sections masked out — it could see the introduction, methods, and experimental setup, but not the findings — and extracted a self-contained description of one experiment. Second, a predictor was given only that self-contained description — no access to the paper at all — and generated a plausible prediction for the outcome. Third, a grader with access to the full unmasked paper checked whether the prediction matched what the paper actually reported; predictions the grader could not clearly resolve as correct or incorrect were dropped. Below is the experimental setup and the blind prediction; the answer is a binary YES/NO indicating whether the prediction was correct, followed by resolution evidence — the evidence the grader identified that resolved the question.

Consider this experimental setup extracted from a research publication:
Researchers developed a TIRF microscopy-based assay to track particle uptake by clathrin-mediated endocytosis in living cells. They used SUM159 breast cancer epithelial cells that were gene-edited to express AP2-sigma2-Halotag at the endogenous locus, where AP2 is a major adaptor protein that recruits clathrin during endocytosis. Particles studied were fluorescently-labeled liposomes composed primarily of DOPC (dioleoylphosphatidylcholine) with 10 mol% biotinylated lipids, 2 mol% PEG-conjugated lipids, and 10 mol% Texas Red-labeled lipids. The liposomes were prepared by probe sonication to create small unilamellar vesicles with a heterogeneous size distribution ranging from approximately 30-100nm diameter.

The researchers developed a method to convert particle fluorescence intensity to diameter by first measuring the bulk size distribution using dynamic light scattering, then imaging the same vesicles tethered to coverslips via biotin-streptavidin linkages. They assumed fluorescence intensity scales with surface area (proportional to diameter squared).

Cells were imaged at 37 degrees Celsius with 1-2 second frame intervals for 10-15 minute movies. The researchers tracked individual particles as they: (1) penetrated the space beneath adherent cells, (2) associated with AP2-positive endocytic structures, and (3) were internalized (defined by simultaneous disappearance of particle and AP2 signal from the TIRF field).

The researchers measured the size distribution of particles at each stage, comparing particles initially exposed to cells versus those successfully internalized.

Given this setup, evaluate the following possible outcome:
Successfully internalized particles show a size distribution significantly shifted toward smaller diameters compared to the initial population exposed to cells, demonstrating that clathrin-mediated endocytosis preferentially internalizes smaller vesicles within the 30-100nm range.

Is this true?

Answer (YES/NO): YES